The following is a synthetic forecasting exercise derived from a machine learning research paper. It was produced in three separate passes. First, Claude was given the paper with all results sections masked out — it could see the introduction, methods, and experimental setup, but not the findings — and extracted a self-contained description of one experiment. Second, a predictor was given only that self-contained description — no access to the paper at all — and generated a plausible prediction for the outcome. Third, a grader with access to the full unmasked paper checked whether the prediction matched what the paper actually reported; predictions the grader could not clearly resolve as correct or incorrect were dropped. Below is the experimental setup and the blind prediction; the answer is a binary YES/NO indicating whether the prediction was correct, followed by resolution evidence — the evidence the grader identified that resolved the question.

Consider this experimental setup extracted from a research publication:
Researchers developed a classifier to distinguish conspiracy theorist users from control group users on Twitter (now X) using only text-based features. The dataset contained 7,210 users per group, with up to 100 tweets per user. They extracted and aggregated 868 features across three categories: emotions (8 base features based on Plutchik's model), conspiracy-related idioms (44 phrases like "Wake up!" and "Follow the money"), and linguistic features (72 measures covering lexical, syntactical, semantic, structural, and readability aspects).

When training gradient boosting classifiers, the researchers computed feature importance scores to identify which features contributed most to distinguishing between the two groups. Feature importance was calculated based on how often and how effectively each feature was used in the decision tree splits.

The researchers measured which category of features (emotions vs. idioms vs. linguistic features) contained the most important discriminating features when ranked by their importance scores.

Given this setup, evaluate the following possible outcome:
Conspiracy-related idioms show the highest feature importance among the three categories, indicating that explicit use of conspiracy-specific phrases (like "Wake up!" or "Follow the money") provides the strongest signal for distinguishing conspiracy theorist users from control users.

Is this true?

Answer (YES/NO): NO